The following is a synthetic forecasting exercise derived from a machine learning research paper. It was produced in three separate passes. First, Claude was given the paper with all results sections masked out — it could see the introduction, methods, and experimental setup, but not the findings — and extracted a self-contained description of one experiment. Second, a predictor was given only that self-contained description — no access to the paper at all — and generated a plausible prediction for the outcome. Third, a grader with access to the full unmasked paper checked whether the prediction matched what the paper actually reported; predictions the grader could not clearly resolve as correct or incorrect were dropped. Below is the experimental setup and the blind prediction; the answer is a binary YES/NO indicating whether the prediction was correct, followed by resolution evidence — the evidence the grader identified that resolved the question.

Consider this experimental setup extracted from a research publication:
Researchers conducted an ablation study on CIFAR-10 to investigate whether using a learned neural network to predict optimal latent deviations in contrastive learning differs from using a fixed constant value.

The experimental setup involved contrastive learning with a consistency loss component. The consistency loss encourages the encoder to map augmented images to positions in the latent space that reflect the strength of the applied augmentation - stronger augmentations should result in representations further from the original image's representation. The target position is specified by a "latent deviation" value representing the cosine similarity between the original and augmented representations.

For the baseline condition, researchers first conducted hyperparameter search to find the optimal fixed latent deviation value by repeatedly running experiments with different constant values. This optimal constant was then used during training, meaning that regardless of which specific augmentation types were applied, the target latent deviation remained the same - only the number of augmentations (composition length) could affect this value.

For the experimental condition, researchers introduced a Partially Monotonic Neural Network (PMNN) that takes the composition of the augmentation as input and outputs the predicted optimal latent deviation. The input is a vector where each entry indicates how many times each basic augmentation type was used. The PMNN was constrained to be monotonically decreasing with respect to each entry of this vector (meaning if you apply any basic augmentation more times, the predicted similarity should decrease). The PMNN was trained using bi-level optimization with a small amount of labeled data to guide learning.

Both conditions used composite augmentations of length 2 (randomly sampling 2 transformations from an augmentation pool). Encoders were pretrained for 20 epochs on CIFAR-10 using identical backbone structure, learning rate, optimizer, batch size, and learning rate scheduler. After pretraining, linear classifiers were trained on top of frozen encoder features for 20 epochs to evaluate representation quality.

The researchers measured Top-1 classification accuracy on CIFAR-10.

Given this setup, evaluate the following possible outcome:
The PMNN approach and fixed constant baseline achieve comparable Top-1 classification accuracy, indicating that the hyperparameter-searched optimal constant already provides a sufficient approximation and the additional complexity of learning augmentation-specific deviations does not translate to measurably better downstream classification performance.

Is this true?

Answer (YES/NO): NO